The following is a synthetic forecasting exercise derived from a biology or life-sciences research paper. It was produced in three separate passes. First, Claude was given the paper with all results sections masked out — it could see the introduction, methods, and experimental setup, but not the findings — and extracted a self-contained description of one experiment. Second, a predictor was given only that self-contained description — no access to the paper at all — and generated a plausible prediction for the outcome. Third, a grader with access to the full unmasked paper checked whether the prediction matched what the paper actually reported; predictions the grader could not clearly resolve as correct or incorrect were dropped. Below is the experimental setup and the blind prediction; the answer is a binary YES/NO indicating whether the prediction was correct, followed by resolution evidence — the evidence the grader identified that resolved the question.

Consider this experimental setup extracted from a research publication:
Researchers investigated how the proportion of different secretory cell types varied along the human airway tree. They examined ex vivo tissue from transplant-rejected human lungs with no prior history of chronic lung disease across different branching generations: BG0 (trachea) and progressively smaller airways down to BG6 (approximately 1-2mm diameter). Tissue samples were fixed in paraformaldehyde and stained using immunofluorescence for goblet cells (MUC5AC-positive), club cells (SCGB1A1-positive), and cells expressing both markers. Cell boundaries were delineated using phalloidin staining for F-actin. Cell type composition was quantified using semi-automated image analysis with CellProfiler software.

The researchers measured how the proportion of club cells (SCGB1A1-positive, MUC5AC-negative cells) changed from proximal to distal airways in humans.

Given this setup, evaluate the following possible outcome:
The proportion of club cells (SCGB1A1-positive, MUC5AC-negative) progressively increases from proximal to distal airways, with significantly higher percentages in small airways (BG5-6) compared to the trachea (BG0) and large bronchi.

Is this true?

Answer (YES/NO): YES